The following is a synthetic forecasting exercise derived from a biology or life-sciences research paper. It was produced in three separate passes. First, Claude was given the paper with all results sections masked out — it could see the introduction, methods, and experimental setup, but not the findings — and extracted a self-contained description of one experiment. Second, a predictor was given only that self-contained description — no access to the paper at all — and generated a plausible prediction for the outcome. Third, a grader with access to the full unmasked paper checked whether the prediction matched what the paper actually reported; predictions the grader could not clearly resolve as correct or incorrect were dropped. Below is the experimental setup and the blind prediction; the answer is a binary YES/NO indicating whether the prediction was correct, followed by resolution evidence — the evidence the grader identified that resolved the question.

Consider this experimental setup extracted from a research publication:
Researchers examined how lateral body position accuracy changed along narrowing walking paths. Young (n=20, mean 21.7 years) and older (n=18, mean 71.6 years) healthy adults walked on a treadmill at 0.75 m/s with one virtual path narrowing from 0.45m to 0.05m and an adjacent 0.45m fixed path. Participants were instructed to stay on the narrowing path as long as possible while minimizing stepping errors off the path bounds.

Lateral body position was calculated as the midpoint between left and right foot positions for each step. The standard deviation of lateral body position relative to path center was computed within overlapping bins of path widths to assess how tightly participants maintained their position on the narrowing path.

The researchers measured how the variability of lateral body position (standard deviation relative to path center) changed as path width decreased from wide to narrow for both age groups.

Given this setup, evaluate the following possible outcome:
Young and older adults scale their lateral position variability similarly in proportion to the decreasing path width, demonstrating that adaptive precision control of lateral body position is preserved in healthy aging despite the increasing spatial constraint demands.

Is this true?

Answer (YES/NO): NO